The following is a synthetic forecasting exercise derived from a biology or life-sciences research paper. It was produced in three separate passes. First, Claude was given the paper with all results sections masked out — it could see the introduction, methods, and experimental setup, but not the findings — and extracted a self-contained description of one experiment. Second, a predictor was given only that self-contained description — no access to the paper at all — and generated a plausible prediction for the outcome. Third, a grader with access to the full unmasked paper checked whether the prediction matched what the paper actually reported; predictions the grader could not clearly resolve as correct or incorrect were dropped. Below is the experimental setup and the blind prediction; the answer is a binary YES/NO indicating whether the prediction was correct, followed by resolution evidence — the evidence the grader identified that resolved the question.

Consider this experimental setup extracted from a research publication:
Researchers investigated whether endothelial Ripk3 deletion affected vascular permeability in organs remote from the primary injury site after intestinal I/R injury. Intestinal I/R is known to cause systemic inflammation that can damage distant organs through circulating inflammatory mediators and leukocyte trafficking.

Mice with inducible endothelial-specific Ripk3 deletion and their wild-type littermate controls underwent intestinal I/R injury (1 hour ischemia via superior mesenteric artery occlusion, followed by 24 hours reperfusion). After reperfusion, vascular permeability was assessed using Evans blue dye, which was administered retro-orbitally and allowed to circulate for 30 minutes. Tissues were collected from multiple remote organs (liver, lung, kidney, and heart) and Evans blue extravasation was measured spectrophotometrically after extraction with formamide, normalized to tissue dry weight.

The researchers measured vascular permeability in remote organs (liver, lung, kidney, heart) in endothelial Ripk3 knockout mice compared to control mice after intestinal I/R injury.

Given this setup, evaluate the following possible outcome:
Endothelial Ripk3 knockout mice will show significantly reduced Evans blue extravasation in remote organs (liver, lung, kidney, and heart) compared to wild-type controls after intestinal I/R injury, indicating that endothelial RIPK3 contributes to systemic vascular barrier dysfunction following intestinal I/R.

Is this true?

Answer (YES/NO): NO